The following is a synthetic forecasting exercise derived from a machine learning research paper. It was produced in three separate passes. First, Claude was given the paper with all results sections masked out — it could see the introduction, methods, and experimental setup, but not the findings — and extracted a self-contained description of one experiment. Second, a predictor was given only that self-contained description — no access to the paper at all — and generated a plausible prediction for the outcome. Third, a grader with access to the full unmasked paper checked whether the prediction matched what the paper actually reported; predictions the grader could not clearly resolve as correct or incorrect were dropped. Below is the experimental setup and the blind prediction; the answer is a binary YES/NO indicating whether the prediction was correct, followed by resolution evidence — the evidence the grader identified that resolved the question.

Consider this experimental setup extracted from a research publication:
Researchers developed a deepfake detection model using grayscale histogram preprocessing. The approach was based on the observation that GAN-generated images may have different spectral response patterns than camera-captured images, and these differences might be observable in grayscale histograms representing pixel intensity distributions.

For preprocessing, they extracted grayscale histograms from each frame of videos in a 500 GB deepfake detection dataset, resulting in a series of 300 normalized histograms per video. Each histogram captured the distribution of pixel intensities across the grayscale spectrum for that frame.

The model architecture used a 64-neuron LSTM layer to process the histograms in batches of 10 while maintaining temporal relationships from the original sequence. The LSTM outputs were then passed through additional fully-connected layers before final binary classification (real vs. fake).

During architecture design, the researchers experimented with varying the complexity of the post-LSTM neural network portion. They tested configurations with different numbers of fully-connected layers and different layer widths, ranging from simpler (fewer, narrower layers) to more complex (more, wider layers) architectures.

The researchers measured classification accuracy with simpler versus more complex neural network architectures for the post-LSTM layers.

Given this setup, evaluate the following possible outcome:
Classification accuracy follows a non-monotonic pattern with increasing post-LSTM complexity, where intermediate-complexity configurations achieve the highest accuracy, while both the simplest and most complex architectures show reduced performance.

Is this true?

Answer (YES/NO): NO